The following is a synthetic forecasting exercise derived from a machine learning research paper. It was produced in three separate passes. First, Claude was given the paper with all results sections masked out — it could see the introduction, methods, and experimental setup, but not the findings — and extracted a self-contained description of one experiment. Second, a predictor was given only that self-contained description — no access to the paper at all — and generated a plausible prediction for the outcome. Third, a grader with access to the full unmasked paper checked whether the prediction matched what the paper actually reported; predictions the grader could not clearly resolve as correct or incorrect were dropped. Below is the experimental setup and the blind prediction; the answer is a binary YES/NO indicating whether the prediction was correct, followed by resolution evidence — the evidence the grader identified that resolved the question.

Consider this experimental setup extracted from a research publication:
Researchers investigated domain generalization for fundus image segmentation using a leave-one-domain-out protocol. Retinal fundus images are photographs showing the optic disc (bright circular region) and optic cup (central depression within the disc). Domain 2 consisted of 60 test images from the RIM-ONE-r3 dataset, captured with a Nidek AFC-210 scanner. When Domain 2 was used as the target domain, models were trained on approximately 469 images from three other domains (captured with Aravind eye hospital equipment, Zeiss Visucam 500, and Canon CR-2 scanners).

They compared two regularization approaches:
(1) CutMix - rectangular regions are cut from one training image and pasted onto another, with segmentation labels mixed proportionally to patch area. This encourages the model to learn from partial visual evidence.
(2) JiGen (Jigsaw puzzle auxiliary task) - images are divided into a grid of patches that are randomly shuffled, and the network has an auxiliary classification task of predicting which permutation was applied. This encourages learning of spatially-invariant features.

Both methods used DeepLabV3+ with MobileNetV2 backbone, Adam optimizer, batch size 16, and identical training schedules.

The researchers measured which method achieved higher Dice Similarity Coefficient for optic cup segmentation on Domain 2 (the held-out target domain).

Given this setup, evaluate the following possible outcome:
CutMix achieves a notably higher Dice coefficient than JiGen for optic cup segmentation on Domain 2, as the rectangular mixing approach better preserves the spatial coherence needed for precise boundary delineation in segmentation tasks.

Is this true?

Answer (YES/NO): YES